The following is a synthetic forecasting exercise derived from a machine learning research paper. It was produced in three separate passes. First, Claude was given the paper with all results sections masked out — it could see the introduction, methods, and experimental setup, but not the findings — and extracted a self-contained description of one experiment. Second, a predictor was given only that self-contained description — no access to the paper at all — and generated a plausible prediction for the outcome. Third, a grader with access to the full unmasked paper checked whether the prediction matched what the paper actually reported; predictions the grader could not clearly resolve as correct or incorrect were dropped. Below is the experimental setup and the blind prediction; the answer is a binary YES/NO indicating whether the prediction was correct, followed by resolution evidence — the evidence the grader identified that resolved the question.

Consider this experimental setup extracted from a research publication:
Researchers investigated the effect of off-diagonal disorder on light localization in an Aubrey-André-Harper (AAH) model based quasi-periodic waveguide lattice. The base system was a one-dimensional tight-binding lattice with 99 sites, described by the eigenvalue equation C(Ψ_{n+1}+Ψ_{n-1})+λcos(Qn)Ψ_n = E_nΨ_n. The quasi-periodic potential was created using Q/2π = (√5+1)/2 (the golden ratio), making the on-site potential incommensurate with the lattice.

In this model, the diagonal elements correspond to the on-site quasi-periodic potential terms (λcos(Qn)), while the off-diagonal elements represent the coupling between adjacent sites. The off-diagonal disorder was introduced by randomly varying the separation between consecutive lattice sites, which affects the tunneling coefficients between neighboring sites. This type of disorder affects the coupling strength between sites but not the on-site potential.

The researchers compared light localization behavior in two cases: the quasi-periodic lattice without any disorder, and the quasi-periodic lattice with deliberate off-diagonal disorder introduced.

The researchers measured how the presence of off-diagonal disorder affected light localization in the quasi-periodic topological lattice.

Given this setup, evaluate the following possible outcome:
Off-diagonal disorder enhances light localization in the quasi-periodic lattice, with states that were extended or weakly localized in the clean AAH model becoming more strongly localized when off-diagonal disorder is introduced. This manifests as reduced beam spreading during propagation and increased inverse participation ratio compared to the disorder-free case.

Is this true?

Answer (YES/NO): NO